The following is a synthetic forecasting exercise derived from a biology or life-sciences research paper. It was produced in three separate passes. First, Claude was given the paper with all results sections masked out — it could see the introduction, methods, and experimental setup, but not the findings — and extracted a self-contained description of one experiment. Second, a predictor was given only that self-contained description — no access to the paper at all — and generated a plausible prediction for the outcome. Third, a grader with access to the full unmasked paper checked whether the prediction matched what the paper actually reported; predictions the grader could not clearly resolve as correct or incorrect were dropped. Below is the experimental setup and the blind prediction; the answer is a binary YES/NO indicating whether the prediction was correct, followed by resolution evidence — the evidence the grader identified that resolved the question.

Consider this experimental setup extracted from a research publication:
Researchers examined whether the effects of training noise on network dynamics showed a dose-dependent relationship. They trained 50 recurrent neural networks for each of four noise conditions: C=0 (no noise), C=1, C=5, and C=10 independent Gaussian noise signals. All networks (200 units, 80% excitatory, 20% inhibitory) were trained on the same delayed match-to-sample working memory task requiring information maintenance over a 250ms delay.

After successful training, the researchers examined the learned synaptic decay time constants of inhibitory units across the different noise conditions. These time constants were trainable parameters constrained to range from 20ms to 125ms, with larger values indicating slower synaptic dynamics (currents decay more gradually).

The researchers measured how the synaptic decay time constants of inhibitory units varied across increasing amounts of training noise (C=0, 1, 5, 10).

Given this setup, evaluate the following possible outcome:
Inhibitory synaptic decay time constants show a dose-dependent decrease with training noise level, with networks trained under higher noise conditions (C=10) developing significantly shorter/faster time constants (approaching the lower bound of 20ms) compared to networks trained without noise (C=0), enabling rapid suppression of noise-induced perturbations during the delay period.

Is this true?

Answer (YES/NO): NO